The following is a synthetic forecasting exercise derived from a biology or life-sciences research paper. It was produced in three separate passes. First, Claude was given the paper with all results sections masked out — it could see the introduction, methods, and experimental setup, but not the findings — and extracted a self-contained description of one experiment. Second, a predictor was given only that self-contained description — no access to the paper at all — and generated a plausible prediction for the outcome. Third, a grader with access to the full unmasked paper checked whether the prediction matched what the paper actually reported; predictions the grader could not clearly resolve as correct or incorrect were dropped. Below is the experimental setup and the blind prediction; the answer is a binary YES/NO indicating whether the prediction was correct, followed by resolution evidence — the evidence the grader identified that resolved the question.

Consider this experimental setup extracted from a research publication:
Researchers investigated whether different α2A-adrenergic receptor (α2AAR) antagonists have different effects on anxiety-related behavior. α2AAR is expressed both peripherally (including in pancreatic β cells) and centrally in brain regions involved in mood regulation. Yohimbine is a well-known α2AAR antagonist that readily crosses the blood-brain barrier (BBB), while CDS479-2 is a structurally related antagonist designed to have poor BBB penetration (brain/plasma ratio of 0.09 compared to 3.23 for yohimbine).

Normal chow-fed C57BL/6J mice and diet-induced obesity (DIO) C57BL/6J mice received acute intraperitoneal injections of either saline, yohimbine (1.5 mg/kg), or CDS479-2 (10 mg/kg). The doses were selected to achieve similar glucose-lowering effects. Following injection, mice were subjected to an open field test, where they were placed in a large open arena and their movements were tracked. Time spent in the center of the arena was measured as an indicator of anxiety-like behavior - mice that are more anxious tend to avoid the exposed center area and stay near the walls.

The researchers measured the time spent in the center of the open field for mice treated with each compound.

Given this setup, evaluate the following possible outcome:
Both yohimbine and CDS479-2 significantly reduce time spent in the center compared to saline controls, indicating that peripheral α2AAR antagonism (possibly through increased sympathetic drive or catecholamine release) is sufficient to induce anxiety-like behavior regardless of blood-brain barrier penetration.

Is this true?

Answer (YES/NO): NO